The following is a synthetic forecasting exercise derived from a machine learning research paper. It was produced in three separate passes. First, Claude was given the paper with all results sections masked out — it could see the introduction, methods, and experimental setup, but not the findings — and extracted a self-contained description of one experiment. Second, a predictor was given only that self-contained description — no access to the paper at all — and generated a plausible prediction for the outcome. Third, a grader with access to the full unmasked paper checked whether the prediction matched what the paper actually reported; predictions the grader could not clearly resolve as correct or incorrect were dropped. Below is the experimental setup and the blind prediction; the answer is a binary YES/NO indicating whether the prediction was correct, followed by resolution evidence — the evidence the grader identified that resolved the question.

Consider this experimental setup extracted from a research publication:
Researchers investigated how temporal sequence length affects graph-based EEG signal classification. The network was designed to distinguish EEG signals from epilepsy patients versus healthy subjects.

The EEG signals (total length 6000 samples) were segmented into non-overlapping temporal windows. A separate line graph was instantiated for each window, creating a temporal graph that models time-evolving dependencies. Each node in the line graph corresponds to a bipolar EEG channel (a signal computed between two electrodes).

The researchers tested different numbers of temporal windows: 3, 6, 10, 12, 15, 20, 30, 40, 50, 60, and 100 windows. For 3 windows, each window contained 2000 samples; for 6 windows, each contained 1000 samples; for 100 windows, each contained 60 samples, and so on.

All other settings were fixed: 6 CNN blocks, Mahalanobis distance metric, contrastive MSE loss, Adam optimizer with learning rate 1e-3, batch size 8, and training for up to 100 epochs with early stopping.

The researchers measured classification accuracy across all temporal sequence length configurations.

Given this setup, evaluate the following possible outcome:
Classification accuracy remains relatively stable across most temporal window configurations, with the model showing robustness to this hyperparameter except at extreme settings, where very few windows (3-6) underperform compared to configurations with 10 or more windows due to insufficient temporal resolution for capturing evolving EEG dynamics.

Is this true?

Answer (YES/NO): NO